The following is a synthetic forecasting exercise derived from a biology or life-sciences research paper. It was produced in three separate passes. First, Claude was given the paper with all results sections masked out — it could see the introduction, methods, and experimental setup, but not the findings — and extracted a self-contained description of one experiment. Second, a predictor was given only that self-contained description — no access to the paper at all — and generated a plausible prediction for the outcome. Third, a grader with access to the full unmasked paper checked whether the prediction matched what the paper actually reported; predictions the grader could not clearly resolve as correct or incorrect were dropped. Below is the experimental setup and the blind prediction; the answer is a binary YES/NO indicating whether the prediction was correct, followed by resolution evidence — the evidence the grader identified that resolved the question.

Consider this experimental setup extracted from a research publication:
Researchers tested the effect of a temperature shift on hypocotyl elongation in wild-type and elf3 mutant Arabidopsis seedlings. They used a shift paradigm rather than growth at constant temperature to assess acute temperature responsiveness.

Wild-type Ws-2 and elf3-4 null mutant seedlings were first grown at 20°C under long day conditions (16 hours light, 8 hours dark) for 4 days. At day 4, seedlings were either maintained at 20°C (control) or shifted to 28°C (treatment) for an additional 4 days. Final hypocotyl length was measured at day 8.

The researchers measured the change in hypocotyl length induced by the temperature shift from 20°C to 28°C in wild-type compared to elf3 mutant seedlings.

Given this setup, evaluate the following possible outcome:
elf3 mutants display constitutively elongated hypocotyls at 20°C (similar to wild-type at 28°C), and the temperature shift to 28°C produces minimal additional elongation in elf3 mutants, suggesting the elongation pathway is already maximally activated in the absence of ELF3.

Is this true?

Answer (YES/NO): NO